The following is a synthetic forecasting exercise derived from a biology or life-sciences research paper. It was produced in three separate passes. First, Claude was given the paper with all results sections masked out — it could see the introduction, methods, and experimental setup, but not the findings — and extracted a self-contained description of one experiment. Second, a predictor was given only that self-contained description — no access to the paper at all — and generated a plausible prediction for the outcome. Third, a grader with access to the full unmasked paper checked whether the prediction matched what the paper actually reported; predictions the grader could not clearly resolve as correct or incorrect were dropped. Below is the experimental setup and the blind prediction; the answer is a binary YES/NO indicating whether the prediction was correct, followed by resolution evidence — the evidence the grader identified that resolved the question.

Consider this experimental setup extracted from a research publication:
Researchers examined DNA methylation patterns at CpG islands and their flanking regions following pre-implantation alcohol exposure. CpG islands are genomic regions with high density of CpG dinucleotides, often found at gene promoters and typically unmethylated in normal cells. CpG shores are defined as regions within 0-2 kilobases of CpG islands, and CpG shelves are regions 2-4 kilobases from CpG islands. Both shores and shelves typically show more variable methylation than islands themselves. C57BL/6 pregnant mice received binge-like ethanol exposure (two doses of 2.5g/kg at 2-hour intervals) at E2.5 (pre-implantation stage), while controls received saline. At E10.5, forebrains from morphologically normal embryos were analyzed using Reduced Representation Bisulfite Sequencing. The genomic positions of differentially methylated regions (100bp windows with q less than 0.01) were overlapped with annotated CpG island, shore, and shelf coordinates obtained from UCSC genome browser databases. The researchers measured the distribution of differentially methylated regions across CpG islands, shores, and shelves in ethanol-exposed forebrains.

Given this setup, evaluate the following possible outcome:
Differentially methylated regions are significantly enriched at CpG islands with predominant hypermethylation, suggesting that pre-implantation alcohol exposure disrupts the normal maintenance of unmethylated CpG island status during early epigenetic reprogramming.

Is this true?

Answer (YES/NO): NO